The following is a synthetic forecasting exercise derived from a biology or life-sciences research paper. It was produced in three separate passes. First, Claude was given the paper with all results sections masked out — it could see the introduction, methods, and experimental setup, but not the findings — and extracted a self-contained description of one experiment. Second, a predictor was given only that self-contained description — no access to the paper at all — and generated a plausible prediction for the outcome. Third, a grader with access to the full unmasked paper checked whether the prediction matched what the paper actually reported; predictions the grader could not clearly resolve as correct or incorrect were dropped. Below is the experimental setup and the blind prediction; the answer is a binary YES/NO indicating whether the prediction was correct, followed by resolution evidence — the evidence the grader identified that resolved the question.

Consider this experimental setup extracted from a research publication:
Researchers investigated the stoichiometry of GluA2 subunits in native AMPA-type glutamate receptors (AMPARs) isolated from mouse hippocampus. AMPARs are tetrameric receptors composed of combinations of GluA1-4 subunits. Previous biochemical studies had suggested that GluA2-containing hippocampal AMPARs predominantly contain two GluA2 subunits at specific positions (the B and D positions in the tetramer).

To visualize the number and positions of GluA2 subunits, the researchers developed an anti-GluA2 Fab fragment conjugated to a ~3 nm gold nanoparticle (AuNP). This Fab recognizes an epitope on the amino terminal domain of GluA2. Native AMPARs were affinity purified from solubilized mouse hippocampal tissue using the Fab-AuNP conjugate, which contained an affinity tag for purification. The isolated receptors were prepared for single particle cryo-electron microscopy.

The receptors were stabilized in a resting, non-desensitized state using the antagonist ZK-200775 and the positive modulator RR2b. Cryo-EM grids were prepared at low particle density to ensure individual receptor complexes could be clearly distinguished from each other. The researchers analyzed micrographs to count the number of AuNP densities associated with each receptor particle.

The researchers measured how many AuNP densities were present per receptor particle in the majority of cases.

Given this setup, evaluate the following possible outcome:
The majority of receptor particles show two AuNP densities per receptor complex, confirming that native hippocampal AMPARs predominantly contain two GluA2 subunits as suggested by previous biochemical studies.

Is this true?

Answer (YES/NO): YES